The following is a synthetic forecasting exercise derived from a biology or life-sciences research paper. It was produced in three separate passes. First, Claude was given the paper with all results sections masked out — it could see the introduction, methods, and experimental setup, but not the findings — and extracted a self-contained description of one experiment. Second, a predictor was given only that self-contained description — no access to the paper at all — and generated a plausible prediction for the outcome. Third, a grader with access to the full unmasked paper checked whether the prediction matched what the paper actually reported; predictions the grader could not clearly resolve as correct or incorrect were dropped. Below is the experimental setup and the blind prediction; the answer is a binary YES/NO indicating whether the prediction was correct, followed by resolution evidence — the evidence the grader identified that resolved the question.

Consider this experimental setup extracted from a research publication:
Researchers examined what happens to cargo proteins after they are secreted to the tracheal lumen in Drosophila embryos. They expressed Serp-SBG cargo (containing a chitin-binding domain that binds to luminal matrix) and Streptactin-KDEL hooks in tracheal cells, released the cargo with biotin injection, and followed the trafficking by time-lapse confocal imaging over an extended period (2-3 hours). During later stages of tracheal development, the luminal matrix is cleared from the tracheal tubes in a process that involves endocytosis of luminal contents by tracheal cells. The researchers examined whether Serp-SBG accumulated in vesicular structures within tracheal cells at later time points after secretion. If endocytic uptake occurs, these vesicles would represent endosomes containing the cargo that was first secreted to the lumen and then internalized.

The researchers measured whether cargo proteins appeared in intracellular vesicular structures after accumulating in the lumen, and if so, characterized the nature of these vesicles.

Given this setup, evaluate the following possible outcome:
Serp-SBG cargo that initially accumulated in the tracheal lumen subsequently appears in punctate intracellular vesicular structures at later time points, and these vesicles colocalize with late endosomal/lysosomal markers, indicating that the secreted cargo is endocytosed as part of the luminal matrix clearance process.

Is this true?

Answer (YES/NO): NO